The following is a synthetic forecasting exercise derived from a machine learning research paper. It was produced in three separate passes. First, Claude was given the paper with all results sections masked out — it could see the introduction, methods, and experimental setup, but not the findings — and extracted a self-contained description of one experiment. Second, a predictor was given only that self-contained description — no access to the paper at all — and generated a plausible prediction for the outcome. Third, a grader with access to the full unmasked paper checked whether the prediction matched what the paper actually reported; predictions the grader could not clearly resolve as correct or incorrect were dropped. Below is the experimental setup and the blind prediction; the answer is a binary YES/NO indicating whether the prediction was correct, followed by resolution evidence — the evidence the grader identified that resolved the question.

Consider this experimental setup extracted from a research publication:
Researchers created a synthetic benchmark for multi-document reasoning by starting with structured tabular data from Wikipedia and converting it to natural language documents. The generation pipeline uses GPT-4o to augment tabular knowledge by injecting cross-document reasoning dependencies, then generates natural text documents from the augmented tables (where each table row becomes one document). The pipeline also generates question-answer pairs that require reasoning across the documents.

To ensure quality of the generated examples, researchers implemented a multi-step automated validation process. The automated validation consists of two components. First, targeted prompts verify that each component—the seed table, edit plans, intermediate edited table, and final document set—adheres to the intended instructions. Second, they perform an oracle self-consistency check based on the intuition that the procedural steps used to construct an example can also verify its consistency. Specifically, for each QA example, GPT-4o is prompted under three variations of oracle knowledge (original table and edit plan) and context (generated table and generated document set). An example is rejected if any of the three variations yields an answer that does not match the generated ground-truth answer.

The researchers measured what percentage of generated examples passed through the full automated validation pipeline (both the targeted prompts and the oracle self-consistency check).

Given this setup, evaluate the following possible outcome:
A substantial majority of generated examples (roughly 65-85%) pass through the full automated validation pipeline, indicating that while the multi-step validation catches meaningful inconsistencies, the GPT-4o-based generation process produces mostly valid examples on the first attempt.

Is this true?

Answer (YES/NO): NO